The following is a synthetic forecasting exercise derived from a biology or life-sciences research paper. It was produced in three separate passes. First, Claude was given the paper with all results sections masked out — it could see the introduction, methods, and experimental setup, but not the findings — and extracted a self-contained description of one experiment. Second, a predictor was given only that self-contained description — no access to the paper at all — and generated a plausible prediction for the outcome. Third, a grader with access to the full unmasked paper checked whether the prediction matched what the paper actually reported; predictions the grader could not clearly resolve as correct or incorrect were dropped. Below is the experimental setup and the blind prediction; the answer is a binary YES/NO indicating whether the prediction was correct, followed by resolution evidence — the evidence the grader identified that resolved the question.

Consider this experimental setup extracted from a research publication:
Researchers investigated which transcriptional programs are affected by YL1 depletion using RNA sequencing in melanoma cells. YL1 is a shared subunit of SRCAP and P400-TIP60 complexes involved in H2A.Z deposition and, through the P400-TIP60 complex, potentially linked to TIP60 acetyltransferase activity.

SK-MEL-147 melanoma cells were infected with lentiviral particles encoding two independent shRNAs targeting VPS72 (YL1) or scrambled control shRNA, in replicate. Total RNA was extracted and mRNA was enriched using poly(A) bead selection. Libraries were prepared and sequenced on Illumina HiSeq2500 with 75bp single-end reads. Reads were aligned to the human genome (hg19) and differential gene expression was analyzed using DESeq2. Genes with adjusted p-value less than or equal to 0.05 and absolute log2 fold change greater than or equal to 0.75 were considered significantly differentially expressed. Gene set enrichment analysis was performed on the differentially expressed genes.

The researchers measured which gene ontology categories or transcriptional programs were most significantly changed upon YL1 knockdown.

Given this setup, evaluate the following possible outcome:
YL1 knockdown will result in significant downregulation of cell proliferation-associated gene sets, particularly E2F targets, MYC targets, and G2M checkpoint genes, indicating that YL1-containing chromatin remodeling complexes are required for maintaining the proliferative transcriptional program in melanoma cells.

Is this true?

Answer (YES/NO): YES